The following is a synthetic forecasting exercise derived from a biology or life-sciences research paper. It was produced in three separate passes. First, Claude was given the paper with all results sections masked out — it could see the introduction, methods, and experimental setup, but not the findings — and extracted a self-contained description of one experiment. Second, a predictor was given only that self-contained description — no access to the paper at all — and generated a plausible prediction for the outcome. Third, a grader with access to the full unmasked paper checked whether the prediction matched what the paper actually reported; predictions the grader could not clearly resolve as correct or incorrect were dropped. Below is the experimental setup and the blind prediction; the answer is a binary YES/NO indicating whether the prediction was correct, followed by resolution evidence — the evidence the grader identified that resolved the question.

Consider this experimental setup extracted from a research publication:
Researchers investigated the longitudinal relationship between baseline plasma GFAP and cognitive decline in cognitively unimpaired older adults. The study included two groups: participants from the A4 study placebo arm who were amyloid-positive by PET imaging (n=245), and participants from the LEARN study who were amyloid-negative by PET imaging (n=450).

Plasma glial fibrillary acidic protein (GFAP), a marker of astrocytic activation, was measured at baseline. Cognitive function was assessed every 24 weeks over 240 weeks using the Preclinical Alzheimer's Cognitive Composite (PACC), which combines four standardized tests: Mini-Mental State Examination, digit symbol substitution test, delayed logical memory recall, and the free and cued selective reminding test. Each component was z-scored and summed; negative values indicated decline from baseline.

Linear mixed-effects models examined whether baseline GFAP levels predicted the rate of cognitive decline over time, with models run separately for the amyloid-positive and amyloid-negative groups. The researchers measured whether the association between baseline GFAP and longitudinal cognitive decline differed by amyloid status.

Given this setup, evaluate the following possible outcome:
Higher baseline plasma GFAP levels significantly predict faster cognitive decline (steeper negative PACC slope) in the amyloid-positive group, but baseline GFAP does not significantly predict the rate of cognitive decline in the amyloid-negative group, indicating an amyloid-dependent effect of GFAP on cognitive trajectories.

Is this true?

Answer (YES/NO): YES